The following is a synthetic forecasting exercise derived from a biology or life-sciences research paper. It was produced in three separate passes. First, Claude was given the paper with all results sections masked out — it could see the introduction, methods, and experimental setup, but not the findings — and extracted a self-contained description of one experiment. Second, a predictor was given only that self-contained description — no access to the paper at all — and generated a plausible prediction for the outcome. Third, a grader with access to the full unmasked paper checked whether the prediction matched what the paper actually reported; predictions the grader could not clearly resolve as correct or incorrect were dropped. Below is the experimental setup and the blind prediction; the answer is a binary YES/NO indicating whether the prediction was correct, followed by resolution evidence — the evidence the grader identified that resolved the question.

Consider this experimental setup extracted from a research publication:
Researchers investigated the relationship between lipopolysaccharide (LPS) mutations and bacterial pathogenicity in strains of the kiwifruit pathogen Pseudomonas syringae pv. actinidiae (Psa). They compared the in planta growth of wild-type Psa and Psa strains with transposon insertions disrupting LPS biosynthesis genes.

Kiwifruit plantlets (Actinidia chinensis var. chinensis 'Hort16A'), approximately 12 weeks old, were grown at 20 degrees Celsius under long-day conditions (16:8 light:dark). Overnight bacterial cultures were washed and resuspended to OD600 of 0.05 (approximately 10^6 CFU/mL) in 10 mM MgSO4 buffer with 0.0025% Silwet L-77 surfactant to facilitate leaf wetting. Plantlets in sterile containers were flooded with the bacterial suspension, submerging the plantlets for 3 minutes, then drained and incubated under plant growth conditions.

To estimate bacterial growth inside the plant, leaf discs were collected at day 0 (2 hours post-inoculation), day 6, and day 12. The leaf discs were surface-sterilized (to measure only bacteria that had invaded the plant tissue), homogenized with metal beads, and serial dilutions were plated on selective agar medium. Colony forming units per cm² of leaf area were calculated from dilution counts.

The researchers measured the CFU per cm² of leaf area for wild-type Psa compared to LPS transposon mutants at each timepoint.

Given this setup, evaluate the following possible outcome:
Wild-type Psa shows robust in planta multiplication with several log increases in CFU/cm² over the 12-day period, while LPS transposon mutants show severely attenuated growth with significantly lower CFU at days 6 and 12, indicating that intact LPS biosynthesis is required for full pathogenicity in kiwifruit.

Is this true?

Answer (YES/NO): YES